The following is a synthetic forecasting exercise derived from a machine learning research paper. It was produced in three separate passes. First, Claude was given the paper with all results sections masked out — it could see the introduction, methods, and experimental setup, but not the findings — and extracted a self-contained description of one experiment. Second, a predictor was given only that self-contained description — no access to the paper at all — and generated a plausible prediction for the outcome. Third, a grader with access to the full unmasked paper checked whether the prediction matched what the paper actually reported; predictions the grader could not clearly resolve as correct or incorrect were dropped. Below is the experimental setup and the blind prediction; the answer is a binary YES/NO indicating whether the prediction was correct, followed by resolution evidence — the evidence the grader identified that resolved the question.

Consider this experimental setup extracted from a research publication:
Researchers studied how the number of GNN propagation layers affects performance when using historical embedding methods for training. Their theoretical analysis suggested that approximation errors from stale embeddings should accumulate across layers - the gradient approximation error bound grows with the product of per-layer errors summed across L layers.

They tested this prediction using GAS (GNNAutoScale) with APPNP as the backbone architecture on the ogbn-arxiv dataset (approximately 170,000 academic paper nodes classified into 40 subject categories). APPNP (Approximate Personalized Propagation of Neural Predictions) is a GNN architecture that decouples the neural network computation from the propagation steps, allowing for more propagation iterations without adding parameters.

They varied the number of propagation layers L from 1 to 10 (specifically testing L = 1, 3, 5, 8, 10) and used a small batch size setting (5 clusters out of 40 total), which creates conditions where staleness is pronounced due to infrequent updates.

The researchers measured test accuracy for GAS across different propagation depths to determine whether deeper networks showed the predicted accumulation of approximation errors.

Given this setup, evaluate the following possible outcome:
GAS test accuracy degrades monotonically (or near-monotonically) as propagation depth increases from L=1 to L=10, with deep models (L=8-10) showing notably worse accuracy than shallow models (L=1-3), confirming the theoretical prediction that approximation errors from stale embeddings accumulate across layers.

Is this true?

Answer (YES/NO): NO